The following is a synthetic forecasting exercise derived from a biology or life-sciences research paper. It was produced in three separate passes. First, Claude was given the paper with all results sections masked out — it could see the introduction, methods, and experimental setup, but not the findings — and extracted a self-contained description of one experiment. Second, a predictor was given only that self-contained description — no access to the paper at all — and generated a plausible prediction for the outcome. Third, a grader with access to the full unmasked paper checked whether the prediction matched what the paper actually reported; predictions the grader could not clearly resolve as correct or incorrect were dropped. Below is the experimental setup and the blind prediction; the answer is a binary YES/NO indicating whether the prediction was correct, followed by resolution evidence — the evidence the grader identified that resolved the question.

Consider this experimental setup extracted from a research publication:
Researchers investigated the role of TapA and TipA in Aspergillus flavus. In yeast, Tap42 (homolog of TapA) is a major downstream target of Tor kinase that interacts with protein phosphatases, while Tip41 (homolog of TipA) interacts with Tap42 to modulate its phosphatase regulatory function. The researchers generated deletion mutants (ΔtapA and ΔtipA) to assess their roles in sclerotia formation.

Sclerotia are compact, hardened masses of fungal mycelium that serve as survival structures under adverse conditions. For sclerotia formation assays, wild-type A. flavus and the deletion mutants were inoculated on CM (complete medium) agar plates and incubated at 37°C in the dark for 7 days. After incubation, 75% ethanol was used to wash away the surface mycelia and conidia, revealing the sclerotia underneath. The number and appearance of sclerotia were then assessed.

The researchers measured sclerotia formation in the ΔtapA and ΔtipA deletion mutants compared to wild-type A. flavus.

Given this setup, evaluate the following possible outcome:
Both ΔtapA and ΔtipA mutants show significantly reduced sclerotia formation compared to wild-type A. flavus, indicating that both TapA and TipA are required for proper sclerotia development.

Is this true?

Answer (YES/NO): YES